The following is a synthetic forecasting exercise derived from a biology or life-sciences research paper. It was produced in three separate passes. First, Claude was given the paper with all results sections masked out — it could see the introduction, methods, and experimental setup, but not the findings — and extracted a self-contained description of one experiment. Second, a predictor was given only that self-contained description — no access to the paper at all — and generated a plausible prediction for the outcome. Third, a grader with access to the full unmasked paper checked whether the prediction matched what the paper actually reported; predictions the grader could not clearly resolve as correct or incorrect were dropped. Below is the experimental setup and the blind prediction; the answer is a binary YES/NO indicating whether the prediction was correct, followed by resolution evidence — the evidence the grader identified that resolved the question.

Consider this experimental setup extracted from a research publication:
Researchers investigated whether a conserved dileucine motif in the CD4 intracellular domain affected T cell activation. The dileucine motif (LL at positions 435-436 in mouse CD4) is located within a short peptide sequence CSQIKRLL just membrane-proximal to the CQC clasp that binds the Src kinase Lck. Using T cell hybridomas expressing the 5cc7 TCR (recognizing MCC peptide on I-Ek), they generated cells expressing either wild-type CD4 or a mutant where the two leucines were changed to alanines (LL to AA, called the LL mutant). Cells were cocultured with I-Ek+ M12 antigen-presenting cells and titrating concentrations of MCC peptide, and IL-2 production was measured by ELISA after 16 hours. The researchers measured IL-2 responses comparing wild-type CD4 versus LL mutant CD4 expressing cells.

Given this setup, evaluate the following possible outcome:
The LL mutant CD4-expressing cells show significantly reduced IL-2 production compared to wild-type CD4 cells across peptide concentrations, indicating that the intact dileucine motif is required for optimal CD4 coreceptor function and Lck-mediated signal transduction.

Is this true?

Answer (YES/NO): NO